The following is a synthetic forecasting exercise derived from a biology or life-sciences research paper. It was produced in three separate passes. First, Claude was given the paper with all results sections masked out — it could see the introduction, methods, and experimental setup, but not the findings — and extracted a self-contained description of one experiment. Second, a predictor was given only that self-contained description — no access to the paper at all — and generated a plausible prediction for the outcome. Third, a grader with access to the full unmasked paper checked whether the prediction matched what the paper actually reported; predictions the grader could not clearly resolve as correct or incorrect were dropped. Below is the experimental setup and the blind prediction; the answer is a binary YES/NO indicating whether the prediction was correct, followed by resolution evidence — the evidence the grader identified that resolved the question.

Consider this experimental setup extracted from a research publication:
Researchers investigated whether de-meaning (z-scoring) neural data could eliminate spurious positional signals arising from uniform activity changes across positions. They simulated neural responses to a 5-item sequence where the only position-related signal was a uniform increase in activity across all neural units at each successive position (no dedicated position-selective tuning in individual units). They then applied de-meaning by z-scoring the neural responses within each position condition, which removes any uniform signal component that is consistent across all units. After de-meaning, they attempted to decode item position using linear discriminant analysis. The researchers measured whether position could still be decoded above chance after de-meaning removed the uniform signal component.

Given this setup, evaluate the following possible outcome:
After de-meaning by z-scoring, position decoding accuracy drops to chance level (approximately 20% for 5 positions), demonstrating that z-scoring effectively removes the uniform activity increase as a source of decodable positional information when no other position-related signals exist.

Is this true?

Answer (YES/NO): YES